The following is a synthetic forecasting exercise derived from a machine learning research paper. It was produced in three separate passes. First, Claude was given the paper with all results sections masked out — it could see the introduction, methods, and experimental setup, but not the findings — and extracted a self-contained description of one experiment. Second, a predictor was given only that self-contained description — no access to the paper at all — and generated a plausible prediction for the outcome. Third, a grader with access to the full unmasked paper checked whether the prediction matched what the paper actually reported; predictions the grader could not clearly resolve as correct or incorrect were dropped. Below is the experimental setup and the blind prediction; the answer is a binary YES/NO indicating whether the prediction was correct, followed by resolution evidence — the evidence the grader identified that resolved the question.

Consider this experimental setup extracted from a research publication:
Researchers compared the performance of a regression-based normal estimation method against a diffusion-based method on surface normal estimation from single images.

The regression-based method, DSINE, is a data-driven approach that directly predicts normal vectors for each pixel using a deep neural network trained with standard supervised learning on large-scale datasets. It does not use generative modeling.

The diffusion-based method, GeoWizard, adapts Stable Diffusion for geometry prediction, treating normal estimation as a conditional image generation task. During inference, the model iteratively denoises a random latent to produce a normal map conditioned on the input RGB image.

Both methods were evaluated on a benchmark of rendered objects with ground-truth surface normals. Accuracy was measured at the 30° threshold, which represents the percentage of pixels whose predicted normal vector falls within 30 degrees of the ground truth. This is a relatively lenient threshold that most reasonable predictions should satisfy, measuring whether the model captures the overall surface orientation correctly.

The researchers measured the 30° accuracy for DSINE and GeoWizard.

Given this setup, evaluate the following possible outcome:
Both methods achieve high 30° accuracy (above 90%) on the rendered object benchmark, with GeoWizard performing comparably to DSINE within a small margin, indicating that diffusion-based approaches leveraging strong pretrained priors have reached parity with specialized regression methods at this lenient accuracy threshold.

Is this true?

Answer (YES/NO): NO